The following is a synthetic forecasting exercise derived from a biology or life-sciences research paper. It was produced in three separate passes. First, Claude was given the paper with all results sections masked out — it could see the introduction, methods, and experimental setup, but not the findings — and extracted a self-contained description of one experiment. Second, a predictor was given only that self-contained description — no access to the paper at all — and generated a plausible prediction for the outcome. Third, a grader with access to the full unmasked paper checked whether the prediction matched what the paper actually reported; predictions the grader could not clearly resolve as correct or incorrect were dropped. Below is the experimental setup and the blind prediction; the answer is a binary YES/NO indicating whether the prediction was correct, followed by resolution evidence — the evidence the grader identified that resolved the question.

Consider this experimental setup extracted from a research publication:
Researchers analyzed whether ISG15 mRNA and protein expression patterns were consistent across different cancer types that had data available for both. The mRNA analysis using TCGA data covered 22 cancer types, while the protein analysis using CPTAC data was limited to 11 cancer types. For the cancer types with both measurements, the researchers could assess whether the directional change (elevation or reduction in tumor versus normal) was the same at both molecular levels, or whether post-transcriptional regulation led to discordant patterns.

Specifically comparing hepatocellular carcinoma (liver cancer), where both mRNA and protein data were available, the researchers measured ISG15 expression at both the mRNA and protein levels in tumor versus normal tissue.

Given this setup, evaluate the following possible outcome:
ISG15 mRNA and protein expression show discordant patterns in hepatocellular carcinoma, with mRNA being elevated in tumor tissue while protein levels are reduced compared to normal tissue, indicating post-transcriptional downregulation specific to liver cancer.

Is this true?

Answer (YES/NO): YES